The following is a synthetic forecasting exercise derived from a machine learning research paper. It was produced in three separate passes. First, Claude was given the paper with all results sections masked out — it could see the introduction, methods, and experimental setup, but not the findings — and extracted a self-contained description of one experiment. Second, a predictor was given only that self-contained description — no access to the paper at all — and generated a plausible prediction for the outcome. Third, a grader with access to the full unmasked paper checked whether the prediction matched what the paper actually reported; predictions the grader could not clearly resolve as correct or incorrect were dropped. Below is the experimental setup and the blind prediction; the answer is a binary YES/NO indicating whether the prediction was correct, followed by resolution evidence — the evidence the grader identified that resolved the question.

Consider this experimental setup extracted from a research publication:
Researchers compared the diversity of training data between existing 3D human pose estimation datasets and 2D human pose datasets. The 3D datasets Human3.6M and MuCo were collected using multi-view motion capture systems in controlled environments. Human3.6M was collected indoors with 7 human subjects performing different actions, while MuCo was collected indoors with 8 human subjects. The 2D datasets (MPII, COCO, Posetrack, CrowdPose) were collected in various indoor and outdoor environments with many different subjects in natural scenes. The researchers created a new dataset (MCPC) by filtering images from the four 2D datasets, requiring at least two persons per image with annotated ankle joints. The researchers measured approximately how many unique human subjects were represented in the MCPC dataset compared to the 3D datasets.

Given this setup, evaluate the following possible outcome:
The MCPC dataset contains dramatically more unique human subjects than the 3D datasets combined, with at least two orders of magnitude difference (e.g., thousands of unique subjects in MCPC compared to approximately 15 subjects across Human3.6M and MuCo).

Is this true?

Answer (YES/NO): YES